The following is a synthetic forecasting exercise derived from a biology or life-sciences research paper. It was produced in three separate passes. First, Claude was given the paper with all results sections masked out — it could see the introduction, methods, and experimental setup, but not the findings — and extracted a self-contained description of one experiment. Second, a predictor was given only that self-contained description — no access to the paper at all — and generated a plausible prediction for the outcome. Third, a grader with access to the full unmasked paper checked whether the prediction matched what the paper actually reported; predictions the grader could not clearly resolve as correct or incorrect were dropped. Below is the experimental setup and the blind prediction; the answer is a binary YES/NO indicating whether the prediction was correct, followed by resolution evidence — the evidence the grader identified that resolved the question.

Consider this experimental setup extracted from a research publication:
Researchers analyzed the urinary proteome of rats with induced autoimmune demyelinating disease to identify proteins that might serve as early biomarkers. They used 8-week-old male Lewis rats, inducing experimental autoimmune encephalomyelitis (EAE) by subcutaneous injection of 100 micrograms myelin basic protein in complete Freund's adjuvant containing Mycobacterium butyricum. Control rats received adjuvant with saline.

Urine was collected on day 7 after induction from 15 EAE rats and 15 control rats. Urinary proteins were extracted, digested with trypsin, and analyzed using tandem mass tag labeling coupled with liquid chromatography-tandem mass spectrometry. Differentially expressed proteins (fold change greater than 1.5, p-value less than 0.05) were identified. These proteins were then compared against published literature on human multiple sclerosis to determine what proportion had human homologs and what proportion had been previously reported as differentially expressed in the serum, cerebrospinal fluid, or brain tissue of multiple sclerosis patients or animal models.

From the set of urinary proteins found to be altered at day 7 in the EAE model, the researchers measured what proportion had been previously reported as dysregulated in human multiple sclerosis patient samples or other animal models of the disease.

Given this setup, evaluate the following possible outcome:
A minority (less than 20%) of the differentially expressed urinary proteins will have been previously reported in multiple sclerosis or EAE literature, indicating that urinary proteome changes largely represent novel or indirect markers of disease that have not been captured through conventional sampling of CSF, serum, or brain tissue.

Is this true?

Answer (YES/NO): NO